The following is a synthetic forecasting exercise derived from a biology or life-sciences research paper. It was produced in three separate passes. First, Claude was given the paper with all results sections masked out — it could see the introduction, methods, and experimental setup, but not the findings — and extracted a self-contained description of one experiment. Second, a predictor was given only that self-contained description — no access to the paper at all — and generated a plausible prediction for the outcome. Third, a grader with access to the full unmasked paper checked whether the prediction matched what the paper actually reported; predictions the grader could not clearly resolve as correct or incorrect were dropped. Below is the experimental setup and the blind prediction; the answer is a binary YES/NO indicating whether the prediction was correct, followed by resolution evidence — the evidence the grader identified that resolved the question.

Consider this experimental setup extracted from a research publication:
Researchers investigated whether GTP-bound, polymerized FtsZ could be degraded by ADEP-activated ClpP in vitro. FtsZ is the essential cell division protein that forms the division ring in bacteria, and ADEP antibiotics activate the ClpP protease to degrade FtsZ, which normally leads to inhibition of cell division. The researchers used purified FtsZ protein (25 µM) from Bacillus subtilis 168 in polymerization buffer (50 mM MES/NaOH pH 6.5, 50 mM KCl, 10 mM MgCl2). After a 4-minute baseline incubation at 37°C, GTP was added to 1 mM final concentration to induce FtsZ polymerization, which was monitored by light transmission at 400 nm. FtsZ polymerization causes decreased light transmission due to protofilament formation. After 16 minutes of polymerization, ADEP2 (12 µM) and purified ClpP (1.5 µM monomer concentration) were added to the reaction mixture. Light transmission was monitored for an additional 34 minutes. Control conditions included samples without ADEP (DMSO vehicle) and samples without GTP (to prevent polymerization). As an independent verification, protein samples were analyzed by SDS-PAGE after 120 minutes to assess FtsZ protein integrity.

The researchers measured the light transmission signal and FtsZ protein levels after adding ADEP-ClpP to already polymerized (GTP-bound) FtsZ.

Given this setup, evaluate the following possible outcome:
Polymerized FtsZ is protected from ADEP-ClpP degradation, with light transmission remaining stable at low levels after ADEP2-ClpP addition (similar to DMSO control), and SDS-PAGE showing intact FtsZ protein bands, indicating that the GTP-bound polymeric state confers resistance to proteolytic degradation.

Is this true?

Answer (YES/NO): YES